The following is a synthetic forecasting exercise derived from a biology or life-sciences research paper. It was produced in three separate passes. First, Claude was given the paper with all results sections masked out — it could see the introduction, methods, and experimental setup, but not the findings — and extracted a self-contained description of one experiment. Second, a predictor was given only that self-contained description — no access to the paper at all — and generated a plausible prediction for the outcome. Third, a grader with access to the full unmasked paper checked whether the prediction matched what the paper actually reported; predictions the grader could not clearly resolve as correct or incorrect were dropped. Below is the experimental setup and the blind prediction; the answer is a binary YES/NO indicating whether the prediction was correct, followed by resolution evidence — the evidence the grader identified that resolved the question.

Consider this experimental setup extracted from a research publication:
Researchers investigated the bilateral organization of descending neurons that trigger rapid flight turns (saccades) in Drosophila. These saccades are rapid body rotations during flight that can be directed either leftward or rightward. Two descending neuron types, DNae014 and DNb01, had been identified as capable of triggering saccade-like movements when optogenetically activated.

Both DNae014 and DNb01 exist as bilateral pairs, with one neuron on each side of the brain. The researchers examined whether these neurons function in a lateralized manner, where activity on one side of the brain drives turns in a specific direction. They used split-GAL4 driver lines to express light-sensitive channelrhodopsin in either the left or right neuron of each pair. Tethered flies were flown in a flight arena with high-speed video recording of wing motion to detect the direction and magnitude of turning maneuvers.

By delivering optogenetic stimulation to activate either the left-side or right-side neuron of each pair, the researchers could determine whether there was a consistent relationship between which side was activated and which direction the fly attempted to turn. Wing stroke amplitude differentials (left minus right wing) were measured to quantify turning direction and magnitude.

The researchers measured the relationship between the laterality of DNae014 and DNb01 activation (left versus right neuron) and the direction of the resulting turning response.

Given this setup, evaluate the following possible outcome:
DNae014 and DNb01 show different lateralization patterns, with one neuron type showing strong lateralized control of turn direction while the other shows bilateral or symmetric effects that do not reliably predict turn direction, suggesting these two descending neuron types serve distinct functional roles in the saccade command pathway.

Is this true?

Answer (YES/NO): NO